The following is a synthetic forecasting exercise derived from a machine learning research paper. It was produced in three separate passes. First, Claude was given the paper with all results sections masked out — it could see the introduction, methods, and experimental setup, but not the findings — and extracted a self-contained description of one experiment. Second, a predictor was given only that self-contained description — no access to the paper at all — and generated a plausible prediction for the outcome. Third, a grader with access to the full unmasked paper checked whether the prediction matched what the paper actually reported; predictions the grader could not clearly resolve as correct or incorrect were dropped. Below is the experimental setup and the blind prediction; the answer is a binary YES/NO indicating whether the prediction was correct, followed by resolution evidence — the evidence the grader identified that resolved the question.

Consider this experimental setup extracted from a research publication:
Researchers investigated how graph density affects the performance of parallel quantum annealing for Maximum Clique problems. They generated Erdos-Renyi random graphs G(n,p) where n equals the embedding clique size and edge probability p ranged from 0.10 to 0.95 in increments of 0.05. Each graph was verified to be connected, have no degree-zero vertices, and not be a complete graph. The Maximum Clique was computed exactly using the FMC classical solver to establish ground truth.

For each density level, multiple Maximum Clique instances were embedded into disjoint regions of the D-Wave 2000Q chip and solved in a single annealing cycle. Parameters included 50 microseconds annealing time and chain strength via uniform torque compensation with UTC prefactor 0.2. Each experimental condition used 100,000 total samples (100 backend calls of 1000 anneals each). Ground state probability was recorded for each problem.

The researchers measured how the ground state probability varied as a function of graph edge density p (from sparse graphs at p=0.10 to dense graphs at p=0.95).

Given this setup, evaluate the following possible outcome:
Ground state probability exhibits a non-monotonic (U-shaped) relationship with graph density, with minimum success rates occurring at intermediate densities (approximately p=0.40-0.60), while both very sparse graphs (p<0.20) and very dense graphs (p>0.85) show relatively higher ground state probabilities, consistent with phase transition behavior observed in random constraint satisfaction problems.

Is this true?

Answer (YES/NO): NO